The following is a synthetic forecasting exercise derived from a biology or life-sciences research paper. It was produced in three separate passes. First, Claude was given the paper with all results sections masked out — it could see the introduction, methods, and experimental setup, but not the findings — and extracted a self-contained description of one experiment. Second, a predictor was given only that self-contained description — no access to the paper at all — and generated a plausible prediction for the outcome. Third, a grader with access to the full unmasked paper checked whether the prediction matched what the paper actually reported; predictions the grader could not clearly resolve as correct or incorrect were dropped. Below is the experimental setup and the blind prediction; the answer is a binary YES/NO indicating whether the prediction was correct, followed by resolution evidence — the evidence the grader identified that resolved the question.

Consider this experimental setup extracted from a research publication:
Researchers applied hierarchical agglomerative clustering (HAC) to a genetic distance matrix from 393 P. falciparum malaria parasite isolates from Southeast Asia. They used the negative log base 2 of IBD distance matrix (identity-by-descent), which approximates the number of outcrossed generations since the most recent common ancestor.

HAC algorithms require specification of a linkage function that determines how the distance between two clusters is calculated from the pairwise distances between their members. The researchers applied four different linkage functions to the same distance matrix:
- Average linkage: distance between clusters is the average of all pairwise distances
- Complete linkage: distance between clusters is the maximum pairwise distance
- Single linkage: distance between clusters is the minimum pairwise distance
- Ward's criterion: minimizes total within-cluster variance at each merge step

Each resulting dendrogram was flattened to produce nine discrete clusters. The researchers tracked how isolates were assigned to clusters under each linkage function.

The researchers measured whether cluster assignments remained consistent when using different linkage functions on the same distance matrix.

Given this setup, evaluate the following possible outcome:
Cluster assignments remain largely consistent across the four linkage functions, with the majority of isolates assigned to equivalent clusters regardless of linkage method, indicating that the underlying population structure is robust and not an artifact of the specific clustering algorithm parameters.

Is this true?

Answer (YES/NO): NO